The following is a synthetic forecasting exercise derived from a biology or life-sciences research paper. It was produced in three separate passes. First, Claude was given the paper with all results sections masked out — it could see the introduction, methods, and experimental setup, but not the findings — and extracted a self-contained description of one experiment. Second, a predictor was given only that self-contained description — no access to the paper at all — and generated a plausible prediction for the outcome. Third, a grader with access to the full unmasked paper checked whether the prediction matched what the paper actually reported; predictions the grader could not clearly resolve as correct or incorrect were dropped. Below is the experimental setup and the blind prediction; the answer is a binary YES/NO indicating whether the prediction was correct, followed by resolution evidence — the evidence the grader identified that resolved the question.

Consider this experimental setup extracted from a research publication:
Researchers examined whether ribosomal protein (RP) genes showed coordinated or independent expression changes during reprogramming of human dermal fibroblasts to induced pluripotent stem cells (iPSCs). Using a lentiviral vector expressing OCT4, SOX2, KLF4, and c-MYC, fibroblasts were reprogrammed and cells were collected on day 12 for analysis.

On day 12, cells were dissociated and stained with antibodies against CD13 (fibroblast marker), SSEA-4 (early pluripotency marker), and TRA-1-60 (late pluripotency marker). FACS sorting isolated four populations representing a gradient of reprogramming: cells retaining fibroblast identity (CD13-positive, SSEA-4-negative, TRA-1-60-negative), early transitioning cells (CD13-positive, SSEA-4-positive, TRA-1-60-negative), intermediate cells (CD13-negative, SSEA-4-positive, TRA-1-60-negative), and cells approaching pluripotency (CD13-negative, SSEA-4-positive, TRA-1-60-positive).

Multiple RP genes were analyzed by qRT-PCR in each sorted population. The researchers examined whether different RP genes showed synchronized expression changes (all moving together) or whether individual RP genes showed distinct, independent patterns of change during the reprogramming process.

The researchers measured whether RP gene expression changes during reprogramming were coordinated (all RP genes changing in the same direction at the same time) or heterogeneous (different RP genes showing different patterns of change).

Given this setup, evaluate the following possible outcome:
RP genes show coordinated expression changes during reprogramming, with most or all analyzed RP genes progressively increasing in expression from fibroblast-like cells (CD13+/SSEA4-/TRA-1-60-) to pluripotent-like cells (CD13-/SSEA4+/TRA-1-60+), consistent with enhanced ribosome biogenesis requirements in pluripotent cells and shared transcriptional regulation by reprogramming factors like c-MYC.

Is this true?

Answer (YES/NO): NO